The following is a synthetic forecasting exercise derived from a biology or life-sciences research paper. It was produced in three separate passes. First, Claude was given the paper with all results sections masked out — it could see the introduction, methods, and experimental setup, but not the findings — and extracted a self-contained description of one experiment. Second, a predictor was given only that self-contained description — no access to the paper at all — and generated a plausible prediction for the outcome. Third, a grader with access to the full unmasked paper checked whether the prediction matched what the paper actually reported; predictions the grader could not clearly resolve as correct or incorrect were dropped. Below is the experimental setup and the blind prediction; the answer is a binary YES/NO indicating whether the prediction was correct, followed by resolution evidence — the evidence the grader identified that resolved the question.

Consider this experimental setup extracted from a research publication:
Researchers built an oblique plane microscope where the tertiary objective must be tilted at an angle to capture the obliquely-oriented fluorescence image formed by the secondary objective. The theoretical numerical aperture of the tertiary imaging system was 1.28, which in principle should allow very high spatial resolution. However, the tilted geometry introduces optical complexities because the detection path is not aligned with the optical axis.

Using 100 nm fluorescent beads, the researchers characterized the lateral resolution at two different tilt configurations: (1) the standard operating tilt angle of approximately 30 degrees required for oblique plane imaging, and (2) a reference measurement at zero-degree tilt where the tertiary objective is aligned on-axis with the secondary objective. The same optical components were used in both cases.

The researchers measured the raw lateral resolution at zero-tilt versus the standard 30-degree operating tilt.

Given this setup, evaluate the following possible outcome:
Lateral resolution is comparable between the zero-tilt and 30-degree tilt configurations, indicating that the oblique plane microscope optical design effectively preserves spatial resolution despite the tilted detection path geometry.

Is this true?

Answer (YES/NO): NO